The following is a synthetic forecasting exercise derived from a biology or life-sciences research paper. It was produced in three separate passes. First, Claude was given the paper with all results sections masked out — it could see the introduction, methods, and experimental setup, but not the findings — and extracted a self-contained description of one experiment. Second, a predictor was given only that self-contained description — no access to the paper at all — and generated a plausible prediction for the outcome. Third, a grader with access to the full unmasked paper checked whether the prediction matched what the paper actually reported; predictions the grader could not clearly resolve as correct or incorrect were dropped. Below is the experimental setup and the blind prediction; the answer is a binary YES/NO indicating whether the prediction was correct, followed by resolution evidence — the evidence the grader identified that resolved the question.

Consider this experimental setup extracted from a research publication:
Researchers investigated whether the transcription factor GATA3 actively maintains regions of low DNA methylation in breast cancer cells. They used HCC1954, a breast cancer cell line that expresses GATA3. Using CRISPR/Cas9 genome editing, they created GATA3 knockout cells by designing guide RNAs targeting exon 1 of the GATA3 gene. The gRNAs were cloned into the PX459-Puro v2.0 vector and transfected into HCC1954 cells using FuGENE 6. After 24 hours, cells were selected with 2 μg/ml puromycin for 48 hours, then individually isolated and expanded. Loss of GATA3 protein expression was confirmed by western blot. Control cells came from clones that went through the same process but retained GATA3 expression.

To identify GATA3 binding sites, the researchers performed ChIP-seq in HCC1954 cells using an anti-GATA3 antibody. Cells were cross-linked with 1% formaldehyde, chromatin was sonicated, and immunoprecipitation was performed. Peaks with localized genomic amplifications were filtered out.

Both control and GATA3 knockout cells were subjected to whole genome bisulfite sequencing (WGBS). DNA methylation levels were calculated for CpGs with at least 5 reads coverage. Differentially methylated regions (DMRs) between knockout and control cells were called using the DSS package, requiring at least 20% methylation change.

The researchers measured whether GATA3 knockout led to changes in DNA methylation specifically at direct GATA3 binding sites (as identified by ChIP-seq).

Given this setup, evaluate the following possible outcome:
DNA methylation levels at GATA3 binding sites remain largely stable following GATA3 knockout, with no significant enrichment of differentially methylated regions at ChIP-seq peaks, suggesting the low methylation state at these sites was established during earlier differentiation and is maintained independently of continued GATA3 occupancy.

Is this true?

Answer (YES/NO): NO